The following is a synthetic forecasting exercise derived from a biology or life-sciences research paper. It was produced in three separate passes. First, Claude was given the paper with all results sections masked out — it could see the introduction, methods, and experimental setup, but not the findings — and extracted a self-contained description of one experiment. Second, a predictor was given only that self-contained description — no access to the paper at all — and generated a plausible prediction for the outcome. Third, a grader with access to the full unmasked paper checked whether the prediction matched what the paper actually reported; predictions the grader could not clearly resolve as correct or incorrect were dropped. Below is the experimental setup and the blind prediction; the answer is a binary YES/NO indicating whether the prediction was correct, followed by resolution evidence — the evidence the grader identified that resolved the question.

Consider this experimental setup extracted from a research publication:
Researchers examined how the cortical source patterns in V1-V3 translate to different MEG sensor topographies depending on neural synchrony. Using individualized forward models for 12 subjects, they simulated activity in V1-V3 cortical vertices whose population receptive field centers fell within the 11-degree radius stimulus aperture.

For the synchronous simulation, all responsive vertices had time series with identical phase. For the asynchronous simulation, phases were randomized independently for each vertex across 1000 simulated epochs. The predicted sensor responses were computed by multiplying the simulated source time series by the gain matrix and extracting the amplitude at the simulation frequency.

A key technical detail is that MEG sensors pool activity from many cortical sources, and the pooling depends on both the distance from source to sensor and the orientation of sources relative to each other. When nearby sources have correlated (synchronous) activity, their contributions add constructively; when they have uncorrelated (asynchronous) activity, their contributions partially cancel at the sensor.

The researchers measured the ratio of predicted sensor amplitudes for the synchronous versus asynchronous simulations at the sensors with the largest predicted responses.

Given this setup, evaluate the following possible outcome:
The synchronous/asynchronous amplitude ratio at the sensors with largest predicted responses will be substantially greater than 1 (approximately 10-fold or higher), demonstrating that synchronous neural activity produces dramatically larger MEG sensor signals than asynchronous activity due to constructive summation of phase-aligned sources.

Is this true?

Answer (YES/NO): YES